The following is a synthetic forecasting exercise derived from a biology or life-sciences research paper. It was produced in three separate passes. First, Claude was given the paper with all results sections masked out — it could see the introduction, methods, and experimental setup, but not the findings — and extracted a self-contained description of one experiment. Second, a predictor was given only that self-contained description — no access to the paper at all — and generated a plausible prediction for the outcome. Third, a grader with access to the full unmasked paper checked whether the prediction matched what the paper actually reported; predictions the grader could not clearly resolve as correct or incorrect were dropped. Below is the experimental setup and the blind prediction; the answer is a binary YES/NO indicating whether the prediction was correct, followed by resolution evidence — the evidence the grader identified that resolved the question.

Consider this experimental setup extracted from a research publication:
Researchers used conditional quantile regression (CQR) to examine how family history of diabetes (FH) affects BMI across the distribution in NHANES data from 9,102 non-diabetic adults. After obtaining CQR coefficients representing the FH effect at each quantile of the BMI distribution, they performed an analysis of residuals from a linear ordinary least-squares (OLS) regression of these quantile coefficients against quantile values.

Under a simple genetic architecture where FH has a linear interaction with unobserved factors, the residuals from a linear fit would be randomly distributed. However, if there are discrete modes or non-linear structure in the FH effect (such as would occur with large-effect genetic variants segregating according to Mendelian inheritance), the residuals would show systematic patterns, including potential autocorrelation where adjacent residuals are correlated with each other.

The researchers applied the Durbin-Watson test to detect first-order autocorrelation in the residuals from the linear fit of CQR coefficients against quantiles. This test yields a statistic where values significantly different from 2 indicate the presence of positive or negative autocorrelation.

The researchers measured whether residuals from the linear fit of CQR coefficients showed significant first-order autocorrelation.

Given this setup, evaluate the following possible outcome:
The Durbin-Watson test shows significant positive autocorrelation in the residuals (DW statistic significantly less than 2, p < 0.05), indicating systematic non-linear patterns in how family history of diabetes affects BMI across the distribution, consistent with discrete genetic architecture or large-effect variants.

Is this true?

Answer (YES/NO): YES